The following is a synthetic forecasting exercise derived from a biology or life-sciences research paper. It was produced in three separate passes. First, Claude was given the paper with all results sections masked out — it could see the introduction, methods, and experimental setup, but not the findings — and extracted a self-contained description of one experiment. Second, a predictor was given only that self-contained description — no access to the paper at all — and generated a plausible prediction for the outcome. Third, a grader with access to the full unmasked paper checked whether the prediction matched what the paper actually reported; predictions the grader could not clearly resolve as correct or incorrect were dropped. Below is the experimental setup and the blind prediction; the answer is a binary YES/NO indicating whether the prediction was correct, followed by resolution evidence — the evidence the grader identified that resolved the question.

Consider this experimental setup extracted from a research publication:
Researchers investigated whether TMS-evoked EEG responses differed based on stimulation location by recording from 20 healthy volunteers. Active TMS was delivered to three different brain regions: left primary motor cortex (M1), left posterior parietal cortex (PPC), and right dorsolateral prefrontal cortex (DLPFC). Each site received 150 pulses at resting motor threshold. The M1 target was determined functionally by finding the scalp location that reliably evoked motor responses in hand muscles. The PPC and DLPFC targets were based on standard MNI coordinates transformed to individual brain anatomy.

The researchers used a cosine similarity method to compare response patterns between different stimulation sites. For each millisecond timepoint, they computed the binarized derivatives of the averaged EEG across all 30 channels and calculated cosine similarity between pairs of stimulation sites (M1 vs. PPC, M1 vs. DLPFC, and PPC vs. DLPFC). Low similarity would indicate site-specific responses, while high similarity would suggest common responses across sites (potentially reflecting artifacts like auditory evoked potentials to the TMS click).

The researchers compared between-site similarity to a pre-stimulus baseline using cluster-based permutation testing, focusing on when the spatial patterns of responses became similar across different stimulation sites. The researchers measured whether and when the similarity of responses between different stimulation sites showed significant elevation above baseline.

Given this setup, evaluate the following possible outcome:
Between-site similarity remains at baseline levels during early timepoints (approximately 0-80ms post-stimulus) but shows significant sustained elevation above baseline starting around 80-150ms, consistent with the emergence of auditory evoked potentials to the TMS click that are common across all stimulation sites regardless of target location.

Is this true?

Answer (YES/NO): NO